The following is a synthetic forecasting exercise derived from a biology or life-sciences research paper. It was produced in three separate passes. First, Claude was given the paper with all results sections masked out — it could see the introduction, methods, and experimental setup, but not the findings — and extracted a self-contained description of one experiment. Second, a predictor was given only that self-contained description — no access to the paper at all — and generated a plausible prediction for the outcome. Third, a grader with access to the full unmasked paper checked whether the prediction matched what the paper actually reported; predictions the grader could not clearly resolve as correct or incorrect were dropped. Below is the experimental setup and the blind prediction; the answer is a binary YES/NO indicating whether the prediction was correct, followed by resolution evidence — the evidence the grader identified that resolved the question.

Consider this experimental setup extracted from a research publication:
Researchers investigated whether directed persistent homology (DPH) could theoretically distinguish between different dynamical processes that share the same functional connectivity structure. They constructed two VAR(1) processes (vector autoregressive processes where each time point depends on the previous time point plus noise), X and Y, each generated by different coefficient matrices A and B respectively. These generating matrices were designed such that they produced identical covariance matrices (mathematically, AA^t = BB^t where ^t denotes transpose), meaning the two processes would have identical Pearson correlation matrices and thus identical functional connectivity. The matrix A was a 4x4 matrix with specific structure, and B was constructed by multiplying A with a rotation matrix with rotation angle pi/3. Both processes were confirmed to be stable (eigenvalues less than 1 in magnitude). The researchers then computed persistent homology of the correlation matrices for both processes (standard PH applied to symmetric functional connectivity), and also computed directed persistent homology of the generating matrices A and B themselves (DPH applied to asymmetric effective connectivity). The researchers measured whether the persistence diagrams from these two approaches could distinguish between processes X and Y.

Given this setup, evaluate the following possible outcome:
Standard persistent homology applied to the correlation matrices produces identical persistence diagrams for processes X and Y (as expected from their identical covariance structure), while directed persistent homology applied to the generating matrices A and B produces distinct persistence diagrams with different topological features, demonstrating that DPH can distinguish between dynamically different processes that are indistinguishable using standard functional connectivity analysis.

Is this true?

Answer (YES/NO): YES